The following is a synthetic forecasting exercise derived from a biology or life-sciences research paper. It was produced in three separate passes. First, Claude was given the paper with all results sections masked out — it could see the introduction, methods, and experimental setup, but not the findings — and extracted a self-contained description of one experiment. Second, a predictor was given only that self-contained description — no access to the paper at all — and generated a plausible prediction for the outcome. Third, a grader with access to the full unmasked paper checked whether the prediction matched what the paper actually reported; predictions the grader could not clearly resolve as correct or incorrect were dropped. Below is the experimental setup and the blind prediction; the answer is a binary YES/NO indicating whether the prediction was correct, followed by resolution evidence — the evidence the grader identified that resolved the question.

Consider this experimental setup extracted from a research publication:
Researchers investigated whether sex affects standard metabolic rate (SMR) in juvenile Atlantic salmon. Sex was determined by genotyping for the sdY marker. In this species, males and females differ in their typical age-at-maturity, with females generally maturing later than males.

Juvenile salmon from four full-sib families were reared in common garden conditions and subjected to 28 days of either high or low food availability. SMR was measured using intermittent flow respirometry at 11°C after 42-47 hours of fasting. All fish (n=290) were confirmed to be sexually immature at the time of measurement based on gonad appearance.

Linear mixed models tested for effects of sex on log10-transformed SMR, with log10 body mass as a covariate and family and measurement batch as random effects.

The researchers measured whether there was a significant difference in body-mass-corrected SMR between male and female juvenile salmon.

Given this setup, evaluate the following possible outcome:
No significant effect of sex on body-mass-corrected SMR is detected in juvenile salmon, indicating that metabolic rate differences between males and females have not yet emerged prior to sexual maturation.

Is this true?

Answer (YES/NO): YES